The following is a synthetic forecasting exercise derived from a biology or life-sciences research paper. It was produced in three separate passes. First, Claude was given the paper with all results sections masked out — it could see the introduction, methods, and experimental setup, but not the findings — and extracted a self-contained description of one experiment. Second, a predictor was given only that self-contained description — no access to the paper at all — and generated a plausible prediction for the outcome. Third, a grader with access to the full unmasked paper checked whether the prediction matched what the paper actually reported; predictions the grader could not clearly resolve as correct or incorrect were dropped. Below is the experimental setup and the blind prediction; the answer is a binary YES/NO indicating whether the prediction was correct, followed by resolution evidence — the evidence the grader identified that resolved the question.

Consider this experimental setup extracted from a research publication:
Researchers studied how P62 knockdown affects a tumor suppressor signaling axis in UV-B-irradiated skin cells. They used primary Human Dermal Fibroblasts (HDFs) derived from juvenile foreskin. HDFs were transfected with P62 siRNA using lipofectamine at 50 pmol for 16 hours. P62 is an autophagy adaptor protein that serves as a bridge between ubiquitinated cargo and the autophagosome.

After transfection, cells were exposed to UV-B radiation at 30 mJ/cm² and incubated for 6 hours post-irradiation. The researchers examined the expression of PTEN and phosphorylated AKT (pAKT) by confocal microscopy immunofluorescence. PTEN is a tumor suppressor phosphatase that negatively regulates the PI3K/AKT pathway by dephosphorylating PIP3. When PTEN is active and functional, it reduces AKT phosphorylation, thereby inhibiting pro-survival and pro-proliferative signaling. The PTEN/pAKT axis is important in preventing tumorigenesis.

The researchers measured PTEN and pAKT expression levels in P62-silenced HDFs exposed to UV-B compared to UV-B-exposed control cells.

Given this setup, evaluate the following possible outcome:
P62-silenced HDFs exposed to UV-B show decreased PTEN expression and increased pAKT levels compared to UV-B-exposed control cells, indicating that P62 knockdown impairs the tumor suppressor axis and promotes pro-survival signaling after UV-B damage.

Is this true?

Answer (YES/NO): YES